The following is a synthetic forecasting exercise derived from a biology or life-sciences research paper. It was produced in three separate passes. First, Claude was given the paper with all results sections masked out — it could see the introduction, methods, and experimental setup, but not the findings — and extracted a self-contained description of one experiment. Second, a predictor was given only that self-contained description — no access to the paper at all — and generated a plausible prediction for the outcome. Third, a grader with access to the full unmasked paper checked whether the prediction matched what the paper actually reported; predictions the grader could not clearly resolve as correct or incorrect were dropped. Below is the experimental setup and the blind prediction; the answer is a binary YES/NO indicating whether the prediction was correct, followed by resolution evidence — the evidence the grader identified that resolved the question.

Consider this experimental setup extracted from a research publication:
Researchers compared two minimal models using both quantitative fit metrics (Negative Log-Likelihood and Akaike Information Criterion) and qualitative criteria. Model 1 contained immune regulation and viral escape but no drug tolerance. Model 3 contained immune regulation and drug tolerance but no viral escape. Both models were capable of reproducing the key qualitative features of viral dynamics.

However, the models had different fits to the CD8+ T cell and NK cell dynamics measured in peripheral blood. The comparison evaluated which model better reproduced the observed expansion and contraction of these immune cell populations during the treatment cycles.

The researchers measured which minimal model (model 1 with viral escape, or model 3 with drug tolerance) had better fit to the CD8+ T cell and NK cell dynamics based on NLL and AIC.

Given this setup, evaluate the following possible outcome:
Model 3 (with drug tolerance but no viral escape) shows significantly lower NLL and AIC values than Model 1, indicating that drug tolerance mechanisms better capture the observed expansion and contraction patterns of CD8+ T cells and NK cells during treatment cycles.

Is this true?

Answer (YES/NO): YES